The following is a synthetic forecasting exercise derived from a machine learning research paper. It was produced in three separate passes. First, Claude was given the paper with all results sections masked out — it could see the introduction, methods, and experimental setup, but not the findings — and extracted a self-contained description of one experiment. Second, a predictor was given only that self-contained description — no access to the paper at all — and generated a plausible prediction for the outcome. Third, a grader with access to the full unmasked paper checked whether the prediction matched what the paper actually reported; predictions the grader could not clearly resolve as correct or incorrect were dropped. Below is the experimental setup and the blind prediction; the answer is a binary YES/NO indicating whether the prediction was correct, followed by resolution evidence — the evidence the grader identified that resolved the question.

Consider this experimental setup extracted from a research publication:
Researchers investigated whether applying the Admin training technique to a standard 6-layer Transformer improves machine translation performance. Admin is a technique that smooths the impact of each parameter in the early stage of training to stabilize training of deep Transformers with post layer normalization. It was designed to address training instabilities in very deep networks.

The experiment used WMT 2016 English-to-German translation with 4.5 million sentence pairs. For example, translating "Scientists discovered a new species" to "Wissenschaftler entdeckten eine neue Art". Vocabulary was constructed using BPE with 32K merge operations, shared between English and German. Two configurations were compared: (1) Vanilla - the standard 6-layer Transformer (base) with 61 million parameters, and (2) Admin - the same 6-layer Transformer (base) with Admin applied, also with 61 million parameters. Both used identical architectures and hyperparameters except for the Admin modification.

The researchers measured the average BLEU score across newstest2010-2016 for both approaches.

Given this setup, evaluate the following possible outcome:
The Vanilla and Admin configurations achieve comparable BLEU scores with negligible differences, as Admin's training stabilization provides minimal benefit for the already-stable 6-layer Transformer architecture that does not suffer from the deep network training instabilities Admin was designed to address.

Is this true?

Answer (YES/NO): YES